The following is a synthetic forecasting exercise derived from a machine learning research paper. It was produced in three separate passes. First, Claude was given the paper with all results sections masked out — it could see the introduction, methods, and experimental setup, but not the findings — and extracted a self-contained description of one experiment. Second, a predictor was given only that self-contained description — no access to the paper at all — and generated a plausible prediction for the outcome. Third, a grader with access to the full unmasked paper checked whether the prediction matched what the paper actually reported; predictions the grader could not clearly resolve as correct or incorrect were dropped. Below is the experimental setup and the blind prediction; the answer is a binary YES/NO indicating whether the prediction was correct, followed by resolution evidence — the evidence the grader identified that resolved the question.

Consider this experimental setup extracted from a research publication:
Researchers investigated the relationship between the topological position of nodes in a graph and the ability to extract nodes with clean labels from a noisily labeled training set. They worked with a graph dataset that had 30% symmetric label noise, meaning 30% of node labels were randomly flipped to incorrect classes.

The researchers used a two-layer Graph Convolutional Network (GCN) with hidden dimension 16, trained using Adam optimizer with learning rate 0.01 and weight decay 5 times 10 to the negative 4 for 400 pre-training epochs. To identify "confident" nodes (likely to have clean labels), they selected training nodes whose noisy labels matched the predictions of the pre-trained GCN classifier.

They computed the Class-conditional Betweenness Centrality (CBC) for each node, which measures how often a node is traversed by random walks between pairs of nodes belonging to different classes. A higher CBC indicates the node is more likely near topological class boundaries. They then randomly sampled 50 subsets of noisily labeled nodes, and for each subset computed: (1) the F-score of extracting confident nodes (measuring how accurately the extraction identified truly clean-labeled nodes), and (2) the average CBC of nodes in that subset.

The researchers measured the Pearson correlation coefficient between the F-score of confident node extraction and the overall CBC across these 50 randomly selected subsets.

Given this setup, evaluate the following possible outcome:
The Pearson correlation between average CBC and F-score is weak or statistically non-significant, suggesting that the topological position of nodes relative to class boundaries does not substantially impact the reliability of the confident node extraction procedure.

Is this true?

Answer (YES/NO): NO